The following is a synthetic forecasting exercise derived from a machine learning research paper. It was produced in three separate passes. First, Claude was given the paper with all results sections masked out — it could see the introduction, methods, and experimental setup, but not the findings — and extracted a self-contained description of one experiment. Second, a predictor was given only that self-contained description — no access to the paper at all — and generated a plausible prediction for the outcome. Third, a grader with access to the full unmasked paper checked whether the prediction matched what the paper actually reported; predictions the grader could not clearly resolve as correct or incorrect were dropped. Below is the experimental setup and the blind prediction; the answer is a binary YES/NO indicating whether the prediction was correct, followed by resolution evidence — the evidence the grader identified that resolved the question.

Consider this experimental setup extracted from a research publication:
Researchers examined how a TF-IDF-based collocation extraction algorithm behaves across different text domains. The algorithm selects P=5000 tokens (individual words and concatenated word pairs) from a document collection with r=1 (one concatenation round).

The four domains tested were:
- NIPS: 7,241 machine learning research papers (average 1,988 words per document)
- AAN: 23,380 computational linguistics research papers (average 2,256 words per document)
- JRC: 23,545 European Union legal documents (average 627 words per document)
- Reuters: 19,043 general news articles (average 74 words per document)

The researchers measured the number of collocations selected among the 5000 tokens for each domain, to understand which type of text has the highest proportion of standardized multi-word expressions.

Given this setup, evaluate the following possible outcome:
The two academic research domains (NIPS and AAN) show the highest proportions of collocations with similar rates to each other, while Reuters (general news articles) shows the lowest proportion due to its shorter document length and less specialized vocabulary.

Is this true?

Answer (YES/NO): NO